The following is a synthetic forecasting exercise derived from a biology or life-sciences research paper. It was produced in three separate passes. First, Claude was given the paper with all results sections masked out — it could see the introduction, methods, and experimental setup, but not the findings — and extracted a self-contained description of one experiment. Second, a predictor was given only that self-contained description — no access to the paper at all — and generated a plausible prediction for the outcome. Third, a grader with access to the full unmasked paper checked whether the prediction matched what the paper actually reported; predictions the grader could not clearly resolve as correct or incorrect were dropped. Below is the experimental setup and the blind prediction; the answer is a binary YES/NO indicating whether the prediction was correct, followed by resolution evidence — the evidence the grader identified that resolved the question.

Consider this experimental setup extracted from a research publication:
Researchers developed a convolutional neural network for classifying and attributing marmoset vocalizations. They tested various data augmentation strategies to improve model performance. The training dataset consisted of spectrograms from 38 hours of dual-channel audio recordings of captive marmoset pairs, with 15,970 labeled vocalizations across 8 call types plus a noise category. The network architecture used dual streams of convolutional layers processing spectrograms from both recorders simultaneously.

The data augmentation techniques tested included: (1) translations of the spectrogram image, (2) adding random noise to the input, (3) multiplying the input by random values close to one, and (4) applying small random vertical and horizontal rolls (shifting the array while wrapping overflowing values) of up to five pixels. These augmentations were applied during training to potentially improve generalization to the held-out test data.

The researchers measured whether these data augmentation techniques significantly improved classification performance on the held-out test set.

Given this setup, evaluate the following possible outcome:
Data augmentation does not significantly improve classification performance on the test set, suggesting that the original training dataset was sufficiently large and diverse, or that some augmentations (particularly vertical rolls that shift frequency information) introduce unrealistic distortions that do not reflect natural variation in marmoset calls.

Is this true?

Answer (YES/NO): YES